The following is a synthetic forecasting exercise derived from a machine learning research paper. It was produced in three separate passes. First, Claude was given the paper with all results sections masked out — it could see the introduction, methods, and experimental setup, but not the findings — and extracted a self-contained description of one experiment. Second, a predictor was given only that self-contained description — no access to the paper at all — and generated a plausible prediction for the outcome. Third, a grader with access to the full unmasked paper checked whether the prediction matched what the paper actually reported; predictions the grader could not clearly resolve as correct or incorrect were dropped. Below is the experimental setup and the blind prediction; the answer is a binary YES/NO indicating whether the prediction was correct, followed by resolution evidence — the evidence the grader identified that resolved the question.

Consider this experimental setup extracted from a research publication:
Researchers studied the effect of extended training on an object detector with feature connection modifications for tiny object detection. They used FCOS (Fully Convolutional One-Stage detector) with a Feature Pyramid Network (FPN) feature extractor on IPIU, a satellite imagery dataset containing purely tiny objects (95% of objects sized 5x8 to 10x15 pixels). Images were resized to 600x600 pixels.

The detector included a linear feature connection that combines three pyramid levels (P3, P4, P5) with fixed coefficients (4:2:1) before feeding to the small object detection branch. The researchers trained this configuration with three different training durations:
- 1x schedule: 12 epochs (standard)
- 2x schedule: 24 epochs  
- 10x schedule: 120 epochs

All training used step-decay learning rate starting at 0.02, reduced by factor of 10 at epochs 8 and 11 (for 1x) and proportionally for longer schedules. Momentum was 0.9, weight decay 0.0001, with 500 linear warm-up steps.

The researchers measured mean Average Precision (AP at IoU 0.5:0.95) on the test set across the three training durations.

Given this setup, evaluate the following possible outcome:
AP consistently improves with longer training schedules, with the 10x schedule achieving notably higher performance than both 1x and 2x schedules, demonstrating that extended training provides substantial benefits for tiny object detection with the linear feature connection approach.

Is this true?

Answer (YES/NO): YES